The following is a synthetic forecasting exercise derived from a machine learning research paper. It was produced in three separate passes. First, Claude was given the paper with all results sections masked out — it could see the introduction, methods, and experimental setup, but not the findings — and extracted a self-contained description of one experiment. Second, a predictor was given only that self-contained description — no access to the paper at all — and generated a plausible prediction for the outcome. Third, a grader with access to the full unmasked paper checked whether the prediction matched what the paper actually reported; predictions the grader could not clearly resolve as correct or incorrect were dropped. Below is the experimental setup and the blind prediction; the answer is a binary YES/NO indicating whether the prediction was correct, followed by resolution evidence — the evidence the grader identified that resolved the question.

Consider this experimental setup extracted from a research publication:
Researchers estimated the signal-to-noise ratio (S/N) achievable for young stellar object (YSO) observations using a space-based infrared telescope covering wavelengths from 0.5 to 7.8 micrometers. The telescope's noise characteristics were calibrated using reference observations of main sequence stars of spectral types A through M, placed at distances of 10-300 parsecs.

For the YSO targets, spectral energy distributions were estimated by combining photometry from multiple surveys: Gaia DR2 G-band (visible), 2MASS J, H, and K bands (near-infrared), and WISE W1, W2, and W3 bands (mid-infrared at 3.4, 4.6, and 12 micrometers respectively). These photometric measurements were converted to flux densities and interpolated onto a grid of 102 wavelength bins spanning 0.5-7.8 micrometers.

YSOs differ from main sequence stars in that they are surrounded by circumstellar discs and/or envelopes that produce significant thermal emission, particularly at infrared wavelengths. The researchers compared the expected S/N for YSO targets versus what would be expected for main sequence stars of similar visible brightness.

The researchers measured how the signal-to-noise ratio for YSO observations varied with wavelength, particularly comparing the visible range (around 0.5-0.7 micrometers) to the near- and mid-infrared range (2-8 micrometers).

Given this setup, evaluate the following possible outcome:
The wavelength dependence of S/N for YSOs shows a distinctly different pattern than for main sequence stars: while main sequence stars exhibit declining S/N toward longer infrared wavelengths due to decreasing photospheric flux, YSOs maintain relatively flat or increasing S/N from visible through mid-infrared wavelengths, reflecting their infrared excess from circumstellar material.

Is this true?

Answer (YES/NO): NO